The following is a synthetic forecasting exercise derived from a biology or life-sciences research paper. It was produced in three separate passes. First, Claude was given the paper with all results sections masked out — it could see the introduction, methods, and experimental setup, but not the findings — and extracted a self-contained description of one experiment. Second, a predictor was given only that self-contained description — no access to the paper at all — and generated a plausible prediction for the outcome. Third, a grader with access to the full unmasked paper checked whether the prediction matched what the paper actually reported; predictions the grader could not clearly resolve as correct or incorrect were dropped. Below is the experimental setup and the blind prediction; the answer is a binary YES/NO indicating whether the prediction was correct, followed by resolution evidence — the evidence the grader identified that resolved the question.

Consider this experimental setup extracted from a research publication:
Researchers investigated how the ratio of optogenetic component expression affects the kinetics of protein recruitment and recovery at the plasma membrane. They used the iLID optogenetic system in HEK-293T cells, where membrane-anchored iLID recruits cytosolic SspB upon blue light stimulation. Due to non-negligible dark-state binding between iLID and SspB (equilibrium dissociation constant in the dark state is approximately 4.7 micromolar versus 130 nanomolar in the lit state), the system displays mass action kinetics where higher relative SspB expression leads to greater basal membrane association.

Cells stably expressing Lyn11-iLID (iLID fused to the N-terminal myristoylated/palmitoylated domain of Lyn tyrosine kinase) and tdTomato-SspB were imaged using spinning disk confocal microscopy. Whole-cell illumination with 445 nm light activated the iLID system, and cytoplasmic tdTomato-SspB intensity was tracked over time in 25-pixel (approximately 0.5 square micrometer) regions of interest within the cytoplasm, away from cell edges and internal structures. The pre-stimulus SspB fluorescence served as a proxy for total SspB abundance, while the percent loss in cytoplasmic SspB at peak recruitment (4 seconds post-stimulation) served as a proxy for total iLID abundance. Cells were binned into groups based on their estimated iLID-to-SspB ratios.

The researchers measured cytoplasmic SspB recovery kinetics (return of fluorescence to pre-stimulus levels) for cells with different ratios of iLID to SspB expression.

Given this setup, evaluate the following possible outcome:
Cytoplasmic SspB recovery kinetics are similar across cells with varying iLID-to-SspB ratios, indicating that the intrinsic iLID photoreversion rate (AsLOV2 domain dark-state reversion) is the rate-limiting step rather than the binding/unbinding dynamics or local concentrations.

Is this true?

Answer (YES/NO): NO